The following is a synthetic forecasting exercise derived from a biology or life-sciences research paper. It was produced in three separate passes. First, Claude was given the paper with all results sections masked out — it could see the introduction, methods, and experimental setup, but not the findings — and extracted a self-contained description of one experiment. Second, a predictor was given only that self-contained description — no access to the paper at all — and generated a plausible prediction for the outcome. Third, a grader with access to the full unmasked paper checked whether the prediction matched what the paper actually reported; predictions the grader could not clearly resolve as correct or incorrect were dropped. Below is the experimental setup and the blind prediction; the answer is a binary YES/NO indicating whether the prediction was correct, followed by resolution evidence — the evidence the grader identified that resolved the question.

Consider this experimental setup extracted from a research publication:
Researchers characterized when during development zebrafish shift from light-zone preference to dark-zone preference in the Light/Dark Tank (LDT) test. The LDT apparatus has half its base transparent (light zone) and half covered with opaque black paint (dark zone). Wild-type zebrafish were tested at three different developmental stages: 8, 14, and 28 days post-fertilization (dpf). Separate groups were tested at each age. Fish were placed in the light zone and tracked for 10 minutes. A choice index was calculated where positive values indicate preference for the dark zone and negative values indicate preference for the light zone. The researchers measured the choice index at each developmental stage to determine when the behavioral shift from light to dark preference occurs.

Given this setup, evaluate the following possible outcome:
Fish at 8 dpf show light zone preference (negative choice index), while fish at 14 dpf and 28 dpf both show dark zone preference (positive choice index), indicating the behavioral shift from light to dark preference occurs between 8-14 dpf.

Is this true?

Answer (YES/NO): YES